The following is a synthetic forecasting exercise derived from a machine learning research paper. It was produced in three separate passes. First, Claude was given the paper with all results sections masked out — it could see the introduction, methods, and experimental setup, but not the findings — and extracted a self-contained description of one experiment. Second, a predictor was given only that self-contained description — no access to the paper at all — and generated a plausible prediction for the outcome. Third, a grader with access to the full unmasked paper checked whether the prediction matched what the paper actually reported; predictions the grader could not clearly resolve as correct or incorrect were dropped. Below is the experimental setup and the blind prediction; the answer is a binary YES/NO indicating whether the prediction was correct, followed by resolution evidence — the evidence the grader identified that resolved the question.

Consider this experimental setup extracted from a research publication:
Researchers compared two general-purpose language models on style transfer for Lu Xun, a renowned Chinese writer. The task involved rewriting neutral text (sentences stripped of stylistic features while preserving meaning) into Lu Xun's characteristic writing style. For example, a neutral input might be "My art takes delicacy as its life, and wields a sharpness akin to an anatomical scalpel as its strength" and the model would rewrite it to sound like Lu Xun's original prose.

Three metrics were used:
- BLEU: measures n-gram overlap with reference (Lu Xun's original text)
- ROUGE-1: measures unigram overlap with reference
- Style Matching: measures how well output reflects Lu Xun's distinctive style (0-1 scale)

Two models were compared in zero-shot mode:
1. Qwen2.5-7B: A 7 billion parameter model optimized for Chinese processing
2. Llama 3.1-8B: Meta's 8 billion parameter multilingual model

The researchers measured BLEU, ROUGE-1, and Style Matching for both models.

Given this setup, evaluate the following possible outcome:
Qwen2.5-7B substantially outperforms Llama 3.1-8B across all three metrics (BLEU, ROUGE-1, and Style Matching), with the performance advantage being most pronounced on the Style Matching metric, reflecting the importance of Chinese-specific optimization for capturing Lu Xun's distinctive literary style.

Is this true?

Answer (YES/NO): NO